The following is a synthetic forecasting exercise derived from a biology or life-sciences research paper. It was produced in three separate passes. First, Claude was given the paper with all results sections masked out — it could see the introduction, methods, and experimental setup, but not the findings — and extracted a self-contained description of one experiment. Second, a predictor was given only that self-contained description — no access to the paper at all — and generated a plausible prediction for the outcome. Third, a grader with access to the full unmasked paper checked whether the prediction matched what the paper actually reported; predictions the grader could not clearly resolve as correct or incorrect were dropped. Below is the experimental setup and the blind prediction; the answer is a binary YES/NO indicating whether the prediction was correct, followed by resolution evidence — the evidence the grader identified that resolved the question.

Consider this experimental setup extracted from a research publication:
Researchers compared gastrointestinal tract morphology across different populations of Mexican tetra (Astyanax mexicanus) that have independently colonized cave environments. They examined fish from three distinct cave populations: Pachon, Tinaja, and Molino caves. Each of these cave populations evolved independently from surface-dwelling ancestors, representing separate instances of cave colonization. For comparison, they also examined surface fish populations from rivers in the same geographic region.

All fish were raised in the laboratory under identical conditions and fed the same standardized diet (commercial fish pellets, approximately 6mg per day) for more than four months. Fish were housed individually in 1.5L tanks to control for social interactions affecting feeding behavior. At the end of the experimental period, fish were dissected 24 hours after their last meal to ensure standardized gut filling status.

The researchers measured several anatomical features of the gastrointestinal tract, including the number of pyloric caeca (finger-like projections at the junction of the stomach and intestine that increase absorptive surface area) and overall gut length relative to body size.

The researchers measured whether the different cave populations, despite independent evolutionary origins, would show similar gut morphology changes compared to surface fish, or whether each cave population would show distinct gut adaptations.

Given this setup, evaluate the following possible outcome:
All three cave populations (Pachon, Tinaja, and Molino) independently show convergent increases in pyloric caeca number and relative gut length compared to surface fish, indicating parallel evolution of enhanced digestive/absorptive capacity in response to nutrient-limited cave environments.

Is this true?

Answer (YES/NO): NO